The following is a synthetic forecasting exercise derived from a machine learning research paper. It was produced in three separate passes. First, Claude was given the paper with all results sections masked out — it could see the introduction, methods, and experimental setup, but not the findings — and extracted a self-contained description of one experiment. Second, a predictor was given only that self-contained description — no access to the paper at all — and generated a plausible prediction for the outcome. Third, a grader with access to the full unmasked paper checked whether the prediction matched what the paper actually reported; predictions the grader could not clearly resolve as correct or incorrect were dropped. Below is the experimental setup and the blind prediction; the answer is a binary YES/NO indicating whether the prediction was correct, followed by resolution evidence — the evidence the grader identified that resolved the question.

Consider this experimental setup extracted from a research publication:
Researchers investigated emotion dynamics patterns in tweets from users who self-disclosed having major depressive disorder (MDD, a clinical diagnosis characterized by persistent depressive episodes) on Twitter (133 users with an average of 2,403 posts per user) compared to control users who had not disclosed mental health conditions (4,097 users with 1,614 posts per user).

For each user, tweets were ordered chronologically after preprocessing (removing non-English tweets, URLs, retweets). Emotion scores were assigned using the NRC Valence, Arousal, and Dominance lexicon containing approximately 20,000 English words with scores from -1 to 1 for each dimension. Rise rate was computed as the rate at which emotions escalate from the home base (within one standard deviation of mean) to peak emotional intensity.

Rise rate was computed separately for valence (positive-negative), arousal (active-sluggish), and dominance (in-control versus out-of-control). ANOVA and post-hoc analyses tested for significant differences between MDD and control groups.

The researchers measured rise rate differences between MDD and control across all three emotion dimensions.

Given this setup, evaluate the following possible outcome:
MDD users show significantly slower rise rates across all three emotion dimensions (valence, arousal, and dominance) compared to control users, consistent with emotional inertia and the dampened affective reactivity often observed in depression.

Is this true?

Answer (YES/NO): NO